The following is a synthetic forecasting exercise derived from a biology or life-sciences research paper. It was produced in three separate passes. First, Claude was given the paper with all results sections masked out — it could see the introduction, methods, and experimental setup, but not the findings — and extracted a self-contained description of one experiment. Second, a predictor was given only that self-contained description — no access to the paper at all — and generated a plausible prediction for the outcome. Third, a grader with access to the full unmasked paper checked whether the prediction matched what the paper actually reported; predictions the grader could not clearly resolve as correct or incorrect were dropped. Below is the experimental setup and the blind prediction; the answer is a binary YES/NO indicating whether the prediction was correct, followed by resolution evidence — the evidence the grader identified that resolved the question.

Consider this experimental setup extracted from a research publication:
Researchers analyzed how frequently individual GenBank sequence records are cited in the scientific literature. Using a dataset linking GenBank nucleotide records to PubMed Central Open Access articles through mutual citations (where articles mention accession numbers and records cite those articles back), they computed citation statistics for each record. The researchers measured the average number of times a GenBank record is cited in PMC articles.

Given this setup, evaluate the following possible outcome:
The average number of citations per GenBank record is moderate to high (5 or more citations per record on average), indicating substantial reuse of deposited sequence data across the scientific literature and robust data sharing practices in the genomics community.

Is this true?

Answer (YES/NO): NO